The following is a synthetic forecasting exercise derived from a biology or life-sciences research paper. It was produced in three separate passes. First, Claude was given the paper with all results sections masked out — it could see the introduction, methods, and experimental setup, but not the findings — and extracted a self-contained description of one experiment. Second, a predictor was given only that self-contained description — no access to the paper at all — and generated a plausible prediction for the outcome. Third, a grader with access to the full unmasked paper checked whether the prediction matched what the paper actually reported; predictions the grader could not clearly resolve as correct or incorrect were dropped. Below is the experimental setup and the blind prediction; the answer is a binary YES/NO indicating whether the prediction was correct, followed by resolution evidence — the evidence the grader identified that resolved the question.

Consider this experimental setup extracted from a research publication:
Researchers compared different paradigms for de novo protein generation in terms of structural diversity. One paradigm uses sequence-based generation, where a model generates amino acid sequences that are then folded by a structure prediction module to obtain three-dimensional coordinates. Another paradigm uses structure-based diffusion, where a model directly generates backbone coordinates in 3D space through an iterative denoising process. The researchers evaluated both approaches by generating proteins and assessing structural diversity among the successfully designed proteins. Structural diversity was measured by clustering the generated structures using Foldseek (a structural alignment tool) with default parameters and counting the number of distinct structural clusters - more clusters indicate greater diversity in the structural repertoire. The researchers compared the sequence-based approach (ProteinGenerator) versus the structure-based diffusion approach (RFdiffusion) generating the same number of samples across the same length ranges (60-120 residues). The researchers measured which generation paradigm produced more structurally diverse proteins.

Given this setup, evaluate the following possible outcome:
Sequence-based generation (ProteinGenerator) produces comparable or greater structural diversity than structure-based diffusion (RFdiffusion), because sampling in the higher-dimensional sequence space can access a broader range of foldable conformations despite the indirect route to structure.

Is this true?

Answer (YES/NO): NO